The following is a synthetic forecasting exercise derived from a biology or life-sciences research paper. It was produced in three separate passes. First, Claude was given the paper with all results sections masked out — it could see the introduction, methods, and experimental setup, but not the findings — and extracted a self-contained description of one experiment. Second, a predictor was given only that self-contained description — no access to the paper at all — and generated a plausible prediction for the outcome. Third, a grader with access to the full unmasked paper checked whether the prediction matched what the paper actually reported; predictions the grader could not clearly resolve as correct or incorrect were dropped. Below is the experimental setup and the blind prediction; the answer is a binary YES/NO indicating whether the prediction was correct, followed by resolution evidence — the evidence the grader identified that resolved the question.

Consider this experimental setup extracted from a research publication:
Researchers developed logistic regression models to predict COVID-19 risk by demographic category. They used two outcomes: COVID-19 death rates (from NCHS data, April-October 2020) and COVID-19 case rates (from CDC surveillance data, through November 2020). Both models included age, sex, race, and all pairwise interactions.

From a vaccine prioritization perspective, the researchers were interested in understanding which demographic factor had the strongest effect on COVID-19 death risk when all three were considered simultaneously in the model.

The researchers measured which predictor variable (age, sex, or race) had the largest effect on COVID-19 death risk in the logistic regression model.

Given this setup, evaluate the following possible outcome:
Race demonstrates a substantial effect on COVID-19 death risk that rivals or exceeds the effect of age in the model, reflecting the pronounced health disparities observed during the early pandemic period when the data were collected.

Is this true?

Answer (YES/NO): NO